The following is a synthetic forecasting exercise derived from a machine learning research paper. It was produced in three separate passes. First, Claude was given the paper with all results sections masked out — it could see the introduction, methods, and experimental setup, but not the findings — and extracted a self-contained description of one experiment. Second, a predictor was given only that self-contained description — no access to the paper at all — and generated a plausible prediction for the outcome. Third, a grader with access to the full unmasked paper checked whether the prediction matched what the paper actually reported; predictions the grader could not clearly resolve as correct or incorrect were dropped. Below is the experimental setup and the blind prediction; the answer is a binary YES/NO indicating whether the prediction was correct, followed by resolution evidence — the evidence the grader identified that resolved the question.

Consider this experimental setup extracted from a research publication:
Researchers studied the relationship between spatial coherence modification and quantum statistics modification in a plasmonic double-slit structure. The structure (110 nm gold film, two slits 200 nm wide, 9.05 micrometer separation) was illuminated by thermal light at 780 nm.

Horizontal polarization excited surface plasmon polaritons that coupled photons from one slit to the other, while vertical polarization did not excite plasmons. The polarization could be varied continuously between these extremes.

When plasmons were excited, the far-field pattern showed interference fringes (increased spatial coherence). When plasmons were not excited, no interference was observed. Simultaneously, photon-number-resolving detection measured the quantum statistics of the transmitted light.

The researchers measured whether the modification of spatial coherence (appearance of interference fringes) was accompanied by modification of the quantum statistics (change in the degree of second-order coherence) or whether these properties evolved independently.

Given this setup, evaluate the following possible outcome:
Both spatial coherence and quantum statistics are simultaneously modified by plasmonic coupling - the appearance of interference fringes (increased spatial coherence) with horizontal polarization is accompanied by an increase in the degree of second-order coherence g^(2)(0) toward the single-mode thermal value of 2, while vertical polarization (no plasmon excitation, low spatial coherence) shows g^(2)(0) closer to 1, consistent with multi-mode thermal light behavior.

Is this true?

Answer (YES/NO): NO